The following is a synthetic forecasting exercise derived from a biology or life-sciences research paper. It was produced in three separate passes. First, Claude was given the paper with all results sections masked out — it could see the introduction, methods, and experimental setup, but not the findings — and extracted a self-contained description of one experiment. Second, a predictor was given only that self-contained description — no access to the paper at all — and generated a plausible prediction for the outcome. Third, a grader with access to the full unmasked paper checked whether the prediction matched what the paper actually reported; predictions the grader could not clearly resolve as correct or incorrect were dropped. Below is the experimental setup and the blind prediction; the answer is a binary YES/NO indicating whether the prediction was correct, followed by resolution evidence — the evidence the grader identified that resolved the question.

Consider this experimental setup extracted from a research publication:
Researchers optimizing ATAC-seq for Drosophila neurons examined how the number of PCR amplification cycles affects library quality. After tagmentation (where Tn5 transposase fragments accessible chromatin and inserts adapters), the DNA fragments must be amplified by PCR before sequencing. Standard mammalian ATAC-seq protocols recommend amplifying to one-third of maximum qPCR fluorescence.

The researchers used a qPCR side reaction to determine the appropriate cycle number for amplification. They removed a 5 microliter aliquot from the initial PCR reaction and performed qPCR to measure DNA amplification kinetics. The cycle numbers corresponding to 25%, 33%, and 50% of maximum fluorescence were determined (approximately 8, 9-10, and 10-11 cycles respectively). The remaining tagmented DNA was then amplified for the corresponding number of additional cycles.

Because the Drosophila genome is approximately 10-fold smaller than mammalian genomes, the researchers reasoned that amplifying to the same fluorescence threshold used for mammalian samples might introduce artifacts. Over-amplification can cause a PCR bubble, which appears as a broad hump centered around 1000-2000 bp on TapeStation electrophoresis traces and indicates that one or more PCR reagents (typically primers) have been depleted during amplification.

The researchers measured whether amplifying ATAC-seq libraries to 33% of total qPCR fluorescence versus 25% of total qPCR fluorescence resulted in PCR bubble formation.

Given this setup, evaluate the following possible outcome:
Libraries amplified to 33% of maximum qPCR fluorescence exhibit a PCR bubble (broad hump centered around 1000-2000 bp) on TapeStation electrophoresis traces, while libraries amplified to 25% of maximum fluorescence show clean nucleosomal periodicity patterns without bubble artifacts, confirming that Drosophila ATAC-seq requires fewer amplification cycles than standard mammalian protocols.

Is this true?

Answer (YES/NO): YES